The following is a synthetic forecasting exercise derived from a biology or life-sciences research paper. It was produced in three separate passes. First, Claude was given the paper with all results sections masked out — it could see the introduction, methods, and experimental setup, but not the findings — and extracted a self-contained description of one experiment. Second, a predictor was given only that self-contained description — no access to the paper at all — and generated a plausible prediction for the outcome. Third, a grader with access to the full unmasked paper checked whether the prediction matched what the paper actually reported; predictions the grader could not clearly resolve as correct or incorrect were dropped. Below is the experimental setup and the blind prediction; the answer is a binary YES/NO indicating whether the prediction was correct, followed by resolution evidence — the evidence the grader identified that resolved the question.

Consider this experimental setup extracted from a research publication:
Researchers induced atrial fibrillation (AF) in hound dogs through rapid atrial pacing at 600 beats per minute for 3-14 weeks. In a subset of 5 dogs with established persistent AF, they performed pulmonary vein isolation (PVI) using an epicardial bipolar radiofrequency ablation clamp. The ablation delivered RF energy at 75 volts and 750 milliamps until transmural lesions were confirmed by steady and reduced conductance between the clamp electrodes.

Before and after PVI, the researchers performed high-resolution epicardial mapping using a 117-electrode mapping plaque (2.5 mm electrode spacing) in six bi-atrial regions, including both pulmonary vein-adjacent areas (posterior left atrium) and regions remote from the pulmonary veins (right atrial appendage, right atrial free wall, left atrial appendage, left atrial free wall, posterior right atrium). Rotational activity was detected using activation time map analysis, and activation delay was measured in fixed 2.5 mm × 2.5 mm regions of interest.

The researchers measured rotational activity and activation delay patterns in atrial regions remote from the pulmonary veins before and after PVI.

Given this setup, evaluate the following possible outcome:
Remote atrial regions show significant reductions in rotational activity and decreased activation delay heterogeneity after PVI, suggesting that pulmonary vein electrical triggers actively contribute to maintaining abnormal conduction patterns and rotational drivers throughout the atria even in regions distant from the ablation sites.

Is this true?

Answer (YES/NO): YES